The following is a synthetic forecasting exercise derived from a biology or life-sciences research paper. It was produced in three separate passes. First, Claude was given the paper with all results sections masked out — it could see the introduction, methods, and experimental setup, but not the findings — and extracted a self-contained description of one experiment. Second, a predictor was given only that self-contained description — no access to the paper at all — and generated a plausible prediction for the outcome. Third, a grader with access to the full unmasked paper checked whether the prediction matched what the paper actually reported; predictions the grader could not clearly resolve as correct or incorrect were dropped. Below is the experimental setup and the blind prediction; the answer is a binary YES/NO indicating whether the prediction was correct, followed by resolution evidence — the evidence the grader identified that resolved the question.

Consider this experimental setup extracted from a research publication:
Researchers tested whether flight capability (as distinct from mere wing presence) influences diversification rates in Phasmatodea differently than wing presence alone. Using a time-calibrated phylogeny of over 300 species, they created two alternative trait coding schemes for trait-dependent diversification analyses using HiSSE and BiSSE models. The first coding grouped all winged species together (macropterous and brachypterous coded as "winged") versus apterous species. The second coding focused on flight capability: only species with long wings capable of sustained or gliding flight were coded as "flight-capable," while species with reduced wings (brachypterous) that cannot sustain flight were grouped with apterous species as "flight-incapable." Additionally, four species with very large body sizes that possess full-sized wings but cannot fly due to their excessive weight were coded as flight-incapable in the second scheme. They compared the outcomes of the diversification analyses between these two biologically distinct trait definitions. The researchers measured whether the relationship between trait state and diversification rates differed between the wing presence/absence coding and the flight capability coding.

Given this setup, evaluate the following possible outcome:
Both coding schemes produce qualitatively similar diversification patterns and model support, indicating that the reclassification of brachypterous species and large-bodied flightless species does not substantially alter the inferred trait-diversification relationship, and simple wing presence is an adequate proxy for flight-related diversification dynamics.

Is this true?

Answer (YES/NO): NO